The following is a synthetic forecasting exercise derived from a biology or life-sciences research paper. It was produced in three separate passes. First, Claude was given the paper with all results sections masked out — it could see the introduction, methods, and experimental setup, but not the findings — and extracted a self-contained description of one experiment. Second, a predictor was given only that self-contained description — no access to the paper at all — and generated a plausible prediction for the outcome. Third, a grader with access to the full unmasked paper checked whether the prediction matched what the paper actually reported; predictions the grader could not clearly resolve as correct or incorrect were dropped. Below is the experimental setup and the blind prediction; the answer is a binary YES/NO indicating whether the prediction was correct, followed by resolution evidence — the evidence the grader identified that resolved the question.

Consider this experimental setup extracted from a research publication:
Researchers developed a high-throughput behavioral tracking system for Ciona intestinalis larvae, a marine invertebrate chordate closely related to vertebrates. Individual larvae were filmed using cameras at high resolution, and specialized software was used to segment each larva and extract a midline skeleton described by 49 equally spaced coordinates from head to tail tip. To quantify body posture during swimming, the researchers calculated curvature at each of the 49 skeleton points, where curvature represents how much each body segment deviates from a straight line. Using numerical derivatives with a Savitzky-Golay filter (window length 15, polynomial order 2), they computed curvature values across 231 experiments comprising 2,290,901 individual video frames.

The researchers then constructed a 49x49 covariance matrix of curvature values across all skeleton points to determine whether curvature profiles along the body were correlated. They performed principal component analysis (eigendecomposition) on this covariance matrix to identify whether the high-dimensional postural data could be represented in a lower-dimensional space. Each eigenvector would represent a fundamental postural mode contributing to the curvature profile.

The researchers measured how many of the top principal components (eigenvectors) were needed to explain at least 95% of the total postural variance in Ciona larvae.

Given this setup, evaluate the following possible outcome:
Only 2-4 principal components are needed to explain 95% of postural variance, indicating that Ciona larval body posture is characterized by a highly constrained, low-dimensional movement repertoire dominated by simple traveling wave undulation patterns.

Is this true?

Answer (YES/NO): NO